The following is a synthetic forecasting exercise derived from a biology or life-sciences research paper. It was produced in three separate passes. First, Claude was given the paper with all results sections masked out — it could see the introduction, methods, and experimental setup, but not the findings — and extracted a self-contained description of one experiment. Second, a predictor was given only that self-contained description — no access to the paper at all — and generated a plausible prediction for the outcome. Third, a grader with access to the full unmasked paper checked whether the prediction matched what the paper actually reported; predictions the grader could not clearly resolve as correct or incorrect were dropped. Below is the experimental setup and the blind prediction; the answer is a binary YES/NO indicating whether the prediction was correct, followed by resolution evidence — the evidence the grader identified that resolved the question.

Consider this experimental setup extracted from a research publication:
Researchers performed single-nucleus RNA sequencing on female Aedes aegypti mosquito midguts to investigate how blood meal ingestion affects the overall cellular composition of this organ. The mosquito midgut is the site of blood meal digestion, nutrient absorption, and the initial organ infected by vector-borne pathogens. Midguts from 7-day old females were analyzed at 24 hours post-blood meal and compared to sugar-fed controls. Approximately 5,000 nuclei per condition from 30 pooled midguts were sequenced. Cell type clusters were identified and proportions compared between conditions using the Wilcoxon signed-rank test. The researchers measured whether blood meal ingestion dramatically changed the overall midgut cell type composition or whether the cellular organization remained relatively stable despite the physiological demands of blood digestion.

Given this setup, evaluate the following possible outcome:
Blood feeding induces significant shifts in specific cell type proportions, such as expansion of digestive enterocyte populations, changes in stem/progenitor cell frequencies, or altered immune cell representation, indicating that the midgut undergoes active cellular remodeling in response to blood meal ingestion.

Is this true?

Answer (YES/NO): YES